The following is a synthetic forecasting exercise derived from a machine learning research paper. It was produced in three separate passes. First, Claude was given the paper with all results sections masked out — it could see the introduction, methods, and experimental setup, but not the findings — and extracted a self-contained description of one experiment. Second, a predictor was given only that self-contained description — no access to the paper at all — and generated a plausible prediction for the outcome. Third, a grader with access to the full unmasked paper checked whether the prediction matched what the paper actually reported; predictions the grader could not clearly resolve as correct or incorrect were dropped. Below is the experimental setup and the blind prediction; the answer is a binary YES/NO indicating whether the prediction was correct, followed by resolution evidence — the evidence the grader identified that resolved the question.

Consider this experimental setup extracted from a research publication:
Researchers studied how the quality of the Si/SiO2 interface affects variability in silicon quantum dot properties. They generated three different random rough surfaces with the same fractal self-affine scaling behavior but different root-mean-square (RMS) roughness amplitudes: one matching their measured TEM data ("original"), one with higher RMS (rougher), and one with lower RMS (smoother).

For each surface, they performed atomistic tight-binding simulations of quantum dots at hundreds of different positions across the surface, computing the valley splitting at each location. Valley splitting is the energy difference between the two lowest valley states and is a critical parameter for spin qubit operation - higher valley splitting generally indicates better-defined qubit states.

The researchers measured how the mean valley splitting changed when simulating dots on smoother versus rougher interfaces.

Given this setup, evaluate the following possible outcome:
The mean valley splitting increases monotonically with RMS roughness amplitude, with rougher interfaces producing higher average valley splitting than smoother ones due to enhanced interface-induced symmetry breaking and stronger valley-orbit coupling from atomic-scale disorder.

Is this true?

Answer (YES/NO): NO